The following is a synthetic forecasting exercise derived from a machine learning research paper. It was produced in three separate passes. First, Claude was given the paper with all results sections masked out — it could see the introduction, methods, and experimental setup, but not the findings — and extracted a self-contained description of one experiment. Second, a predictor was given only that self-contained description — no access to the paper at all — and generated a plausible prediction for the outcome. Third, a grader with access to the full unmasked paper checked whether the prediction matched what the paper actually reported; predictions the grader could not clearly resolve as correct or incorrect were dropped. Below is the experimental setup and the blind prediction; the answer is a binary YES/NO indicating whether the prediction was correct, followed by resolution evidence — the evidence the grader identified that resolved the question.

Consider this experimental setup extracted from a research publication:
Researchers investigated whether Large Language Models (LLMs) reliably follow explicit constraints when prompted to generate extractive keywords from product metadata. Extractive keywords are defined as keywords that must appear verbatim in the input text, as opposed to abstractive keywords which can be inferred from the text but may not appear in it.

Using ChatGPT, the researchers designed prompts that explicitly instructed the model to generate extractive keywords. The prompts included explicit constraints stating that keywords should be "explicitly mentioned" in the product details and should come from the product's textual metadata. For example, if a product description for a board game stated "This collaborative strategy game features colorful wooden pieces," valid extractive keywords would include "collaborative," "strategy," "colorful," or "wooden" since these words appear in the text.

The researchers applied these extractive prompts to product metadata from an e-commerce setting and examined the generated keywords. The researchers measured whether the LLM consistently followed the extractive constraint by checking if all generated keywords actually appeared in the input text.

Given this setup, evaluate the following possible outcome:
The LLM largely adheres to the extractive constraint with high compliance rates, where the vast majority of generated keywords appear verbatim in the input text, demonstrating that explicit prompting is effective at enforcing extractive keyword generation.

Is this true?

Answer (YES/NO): NO